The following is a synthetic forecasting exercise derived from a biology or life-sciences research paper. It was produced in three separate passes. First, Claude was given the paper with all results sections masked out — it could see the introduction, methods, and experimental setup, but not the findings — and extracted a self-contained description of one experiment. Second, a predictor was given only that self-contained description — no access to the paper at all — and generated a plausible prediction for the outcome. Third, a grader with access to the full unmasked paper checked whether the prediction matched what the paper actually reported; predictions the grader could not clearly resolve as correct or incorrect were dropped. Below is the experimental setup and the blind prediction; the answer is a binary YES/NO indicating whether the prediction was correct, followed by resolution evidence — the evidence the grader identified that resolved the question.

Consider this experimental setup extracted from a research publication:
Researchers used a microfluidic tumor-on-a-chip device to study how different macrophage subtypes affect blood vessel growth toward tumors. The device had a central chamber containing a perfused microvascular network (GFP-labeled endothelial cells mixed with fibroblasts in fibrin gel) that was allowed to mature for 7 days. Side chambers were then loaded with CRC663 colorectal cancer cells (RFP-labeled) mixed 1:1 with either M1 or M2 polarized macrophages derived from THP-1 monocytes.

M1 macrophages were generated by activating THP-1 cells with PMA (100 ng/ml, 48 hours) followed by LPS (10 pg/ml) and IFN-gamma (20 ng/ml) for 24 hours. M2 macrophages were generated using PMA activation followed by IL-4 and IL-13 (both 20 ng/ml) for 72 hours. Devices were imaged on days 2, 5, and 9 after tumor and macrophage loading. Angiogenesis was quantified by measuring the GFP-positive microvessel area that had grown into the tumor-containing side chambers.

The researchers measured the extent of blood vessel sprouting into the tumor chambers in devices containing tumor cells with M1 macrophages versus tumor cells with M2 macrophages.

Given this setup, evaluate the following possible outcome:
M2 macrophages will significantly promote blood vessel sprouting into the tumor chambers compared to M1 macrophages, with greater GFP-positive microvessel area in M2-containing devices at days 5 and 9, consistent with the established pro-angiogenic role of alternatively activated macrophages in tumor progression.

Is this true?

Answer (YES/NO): NO